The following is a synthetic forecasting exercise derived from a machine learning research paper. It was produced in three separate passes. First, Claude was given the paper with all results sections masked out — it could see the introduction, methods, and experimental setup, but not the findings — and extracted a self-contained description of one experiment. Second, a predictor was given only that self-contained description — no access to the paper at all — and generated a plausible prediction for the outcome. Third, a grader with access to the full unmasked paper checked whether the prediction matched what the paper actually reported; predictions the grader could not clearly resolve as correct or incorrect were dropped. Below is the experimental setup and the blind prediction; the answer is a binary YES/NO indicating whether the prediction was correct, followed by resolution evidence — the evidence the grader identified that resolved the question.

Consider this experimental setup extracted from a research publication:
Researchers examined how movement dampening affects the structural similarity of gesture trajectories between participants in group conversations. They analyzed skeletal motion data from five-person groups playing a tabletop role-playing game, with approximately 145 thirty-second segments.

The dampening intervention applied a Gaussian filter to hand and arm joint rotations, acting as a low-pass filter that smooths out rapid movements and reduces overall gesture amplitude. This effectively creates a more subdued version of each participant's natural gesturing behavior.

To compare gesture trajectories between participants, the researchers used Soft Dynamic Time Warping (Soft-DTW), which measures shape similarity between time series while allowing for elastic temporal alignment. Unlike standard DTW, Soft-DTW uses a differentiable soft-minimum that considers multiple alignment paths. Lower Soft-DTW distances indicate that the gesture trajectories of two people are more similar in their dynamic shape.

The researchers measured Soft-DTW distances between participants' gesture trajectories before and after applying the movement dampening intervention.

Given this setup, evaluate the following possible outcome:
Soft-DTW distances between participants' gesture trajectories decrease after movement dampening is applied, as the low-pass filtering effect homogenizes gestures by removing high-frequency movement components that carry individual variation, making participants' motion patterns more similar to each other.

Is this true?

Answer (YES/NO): YES